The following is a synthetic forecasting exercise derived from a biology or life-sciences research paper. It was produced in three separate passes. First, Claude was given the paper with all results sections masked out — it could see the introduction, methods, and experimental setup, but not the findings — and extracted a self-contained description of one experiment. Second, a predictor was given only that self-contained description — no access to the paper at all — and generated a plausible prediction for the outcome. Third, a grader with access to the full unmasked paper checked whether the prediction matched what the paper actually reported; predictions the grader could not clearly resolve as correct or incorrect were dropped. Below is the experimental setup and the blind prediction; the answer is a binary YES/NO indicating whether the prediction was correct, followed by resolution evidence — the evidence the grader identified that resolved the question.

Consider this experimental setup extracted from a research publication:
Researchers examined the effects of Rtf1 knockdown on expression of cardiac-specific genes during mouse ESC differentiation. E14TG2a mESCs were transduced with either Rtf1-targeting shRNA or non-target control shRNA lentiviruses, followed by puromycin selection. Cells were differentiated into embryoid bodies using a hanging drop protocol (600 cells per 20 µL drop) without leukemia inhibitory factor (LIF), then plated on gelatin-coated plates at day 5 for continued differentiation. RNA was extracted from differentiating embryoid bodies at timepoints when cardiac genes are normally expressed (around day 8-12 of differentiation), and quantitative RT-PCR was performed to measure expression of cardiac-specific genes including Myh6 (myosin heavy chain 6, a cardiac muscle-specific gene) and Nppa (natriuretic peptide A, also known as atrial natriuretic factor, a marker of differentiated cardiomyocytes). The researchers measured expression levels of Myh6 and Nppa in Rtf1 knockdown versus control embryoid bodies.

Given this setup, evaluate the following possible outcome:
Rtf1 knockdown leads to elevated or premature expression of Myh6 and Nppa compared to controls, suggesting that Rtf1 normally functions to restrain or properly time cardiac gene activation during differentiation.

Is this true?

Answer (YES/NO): NO